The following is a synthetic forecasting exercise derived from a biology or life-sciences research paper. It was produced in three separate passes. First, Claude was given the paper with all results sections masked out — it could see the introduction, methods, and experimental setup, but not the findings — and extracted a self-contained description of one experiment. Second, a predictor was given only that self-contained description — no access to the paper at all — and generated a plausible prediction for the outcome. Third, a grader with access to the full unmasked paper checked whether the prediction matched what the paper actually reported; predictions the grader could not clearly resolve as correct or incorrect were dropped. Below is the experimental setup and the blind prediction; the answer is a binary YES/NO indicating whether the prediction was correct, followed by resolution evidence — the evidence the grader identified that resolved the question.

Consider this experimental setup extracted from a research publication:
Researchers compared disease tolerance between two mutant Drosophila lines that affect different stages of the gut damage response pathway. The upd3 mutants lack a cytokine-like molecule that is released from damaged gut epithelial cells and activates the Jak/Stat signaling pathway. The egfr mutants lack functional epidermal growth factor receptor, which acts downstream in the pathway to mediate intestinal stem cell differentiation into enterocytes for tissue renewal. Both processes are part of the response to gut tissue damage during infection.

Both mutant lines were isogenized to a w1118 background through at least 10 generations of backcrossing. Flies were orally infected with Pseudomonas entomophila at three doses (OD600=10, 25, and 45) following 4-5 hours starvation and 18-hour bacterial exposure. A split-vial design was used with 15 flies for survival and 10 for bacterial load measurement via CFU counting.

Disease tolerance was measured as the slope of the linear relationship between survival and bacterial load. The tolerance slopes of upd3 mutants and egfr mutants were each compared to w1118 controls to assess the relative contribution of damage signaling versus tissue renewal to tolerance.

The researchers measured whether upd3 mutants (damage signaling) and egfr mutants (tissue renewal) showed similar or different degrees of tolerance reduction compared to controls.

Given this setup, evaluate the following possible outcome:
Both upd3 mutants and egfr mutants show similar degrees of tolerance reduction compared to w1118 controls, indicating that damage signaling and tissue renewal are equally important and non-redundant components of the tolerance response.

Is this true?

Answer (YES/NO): NO